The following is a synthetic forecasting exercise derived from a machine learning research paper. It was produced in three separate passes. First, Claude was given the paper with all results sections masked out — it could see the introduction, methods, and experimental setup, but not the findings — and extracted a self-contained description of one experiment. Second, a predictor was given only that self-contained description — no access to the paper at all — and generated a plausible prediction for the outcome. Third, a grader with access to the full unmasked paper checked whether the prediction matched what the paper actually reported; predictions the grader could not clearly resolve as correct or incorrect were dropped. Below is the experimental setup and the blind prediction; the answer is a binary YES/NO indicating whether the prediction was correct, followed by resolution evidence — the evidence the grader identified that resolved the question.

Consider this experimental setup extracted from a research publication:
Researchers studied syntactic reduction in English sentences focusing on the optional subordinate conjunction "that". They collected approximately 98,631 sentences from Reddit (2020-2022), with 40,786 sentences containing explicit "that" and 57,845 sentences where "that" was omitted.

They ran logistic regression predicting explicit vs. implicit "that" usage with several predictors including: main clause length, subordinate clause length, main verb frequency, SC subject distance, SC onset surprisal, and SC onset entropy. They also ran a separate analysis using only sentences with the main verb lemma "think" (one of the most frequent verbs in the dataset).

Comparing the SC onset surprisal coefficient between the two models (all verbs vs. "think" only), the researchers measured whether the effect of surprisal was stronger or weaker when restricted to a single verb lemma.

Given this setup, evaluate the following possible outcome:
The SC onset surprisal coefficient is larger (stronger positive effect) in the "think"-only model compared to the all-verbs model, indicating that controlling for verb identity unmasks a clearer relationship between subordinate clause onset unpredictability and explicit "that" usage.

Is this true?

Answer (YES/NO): YES